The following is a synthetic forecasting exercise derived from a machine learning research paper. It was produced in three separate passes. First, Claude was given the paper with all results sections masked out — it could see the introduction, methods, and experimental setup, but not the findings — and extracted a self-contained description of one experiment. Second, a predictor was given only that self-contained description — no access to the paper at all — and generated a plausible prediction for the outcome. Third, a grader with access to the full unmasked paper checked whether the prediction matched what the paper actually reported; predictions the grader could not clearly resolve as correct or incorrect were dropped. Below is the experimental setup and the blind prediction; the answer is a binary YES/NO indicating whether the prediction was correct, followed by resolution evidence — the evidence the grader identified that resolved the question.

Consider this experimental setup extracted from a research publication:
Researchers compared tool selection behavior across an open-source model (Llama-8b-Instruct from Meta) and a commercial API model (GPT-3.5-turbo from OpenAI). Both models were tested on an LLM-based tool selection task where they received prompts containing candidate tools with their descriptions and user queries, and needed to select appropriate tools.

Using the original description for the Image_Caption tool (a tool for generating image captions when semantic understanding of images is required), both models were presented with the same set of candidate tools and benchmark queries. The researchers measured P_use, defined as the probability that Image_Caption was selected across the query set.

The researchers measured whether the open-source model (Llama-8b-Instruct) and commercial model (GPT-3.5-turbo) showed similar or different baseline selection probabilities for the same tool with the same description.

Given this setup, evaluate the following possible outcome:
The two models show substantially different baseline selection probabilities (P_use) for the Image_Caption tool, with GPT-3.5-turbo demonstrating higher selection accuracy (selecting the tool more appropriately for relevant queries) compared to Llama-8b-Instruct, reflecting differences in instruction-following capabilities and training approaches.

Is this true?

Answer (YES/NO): NO